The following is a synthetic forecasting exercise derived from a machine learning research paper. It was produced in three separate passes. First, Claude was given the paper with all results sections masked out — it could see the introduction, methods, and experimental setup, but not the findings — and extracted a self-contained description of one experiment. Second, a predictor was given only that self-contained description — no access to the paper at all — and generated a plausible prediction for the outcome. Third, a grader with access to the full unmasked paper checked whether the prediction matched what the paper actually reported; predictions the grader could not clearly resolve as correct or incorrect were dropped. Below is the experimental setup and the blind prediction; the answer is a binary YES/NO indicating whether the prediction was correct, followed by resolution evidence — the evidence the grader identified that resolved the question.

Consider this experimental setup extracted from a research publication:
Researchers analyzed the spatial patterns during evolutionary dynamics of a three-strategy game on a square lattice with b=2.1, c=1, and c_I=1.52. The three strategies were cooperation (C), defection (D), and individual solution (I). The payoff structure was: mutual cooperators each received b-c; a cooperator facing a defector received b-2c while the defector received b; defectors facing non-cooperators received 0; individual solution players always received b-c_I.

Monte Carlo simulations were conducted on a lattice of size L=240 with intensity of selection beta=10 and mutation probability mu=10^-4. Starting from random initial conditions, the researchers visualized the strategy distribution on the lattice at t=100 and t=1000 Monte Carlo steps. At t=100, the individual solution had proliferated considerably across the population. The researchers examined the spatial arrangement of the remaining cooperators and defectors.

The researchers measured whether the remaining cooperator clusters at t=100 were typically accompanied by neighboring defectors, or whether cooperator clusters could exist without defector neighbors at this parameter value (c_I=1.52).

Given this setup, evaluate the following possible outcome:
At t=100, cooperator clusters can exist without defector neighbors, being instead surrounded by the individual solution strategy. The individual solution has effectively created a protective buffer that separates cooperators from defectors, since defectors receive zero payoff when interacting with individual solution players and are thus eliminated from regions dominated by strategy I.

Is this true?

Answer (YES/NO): YES